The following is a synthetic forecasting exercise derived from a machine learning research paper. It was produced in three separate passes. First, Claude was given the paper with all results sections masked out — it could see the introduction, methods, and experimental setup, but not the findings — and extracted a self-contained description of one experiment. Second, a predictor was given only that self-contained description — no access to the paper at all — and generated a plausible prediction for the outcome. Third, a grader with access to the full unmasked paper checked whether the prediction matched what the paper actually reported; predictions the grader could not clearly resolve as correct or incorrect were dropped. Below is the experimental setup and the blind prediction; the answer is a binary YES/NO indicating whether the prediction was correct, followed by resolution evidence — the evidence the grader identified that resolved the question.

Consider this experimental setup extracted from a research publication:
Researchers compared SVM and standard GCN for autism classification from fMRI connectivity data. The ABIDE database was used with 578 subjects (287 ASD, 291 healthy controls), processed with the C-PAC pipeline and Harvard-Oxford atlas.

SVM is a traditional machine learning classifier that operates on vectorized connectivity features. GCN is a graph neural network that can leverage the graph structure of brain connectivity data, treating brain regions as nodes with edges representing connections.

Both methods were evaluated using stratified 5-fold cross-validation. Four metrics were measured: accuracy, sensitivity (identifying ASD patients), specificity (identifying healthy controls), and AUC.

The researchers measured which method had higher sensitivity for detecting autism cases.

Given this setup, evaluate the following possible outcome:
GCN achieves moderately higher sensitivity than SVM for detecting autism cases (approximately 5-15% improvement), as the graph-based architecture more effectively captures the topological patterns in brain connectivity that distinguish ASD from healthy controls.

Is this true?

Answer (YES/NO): NO